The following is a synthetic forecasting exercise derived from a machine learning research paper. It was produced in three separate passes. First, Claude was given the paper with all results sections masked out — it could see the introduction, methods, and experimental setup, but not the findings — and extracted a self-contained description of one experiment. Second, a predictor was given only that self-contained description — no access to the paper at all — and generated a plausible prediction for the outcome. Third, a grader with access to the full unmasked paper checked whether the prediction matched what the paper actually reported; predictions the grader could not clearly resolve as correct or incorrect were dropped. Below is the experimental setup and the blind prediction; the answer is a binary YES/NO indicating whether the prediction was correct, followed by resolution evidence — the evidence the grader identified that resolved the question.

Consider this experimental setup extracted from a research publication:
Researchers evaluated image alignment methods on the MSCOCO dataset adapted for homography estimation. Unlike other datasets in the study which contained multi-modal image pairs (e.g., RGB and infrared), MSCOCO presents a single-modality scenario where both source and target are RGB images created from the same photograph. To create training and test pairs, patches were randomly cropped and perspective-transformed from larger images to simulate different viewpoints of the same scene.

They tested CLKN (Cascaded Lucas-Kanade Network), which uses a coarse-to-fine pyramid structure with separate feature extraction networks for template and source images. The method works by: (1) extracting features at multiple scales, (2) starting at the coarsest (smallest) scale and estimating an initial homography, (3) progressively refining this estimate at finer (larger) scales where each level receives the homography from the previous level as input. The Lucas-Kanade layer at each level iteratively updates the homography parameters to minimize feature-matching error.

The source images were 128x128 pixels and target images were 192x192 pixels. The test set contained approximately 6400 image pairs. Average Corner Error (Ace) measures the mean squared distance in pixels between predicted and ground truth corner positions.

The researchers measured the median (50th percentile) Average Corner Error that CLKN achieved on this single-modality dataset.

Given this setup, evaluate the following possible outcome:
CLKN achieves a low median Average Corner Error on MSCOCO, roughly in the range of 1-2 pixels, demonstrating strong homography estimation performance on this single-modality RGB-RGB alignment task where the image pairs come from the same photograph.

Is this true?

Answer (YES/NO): NO